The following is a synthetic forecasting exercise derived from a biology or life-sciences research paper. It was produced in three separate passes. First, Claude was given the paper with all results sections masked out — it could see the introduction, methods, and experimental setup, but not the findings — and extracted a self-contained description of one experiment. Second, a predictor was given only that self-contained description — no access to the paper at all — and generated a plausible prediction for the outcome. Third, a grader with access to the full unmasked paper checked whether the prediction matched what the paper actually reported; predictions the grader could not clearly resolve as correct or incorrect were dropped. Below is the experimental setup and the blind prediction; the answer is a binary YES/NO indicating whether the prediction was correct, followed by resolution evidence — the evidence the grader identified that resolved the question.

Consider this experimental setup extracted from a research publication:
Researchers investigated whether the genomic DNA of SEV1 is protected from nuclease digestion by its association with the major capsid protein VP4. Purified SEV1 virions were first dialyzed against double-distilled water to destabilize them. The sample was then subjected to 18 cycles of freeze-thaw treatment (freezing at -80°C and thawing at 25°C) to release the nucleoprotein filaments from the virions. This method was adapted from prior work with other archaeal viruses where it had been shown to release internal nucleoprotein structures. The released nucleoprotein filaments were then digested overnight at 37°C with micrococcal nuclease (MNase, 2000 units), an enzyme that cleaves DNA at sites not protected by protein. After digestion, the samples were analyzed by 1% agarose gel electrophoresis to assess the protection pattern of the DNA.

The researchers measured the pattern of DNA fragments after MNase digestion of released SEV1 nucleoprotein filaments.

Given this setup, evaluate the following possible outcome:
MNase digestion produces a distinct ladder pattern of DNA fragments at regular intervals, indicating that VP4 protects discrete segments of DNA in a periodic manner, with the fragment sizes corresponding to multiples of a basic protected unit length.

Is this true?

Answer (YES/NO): NO